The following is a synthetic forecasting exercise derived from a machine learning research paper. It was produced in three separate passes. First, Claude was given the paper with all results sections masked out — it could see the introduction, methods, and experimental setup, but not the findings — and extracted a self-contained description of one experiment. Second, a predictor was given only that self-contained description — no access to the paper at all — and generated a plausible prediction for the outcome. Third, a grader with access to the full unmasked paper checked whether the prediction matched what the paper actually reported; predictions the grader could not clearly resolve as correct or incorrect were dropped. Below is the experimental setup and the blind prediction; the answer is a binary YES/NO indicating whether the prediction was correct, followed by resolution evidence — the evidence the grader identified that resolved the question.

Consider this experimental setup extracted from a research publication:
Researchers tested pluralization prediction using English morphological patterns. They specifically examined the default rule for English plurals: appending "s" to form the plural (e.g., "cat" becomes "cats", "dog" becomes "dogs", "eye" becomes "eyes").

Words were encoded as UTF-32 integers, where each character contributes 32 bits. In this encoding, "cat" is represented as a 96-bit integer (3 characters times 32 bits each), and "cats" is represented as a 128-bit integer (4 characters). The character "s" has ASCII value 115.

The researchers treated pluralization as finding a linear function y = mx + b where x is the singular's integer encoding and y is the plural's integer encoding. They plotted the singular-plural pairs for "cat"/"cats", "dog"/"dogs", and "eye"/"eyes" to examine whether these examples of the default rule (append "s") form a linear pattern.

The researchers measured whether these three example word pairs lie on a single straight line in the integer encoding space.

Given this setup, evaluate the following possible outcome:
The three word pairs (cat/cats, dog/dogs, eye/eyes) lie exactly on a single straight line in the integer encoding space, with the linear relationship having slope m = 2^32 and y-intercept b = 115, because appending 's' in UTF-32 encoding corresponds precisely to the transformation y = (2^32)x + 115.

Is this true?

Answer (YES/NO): NO